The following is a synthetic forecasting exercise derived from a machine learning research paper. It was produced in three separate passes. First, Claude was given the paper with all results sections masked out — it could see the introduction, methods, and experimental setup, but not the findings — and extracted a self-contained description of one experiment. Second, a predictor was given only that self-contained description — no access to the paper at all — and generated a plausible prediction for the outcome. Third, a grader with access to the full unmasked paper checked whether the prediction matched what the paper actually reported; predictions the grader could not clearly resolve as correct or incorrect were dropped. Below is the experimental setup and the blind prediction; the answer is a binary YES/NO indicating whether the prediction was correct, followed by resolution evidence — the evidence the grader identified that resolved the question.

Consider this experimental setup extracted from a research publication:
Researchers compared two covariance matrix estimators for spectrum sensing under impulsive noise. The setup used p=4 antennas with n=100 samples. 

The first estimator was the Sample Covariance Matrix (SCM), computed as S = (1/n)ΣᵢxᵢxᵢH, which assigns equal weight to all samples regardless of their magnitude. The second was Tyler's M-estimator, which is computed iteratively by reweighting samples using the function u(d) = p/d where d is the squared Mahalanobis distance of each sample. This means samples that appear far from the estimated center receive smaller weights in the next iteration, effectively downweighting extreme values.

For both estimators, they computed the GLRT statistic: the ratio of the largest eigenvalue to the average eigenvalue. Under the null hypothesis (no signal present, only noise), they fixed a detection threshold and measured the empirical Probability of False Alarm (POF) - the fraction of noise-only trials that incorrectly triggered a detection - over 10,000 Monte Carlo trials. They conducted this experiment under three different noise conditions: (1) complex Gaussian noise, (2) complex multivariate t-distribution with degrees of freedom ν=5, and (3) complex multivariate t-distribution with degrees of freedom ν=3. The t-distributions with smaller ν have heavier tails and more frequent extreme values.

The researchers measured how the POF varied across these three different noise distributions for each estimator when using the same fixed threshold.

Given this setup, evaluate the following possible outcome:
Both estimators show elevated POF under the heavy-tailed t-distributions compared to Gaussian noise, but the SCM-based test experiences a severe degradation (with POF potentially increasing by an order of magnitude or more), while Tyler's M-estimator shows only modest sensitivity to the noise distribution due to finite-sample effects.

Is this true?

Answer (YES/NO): NO